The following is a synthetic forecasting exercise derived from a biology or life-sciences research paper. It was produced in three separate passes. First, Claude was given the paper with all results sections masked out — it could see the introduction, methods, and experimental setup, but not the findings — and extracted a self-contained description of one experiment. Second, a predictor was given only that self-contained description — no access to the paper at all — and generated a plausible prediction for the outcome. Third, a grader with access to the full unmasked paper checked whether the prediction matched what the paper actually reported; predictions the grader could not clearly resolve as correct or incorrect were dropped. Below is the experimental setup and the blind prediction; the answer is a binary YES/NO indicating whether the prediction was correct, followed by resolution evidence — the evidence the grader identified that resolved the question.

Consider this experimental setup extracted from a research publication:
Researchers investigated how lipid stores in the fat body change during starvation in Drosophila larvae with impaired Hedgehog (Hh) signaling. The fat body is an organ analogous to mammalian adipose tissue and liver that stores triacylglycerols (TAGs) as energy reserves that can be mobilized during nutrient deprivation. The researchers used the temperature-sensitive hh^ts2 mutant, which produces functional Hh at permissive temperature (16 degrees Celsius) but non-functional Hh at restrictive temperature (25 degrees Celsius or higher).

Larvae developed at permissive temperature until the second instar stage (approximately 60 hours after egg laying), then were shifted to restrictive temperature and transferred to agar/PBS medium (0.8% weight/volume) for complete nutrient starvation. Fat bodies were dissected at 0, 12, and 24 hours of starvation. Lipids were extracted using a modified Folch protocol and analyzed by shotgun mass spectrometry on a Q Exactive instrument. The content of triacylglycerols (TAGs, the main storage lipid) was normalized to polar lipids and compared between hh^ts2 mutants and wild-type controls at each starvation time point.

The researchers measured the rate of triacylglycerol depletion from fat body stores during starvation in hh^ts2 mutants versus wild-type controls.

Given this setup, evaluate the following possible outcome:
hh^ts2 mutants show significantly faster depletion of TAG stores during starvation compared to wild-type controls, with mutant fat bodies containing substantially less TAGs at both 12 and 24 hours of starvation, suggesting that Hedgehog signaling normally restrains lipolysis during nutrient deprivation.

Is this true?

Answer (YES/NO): NO